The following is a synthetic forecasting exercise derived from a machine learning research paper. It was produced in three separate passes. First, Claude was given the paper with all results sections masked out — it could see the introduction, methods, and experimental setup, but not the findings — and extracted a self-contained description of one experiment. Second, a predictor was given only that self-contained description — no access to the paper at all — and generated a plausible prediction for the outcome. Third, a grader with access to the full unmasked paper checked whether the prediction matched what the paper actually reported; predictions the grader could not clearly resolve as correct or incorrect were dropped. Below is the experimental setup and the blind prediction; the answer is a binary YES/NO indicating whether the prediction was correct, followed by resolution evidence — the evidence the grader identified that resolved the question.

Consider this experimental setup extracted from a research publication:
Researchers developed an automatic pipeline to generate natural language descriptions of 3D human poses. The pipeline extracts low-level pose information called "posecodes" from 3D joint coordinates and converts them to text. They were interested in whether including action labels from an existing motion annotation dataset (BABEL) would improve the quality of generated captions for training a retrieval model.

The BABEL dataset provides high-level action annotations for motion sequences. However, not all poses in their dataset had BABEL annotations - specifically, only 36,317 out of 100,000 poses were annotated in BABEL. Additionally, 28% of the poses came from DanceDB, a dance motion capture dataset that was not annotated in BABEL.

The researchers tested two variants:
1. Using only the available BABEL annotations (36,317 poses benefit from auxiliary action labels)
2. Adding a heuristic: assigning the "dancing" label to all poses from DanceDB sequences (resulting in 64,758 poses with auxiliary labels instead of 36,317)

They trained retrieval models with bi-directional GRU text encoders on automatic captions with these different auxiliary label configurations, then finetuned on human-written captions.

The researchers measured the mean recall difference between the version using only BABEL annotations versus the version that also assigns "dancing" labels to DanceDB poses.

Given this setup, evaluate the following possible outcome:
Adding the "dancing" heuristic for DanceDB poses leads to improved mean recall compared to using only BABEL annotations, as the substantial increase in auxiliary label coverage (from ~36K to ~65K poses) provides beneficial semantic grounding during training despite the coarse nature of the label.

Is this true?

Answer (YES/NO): YES